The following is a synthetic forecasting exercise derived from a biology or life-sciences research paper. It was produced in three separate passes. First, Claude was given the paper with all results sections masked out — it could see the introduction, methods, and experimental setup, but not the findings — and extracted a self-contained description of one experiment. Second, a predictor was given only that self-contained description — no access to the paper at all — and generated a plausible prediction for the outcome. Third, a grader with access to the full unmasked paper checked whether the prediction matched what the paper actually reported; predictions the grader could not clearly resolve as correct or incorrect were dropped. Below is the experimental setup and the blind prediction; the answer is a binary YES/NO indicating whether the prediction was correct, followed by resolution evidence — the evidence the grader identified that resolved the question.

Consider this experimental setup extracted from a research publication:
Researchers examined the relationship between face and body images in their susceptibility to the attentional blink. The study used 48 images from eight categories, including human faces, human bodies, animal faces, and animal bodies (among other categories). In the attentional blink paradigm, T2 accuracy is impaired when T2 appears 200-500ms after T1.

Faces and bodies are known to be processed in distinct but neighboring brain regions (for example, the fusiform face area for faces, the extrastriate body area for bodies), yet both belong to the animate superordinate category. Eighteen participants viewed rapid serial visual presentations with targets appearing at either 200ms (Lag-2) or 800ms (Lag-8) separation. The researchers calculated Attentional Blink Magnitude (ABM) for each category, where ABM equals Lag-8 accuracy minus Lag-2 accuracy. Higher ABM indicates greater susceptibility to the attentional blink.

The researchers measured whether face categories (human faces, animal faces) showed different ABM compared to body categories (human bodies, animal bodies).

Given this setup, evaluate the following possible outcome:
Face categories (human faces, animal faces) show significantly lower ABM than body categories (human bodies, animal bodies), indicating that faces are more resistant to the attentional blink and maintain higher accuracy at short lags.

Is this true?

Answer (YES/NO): NO